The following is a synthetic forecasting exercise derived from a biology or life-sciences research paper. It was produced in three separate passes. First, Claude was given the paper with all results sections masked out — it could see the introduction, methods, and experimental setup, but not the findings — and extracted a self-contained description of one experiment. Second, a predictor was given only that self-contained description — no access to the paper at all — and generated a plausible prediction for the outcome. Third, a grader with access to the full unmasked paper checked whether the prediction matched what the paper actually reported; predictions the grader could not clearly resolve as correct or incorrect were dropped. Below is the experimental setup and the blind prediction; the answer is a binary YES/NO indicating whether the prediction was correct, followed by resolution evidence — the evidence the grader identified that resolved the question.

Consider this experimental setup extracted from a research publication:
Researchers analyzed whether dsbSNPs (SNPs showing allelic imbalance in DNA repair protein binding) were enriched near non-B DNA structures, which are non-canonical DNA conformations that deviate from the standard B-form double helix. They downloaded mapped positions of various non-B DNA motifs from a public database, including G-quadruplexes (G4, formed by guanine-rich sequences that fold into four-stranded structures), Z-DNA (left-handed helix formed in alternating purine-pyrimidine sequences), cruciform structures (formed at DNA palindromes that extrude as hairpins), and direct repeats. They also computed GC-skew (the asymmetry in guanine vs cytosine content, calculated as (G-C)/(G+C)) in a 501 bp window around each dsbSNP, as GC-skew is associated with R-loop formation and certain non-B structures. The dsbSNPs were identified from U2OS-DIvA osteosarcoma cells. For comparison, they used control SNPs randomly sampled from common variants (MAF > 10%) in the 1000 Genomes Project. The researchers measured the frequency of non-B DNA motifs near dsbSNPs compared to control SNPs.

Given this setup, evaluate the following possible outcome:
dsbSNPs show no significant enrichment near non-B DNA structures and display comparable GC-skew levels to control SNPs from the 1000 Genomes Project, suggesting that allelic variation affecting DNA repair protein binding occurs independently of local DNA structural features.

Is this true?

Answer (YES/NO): NO